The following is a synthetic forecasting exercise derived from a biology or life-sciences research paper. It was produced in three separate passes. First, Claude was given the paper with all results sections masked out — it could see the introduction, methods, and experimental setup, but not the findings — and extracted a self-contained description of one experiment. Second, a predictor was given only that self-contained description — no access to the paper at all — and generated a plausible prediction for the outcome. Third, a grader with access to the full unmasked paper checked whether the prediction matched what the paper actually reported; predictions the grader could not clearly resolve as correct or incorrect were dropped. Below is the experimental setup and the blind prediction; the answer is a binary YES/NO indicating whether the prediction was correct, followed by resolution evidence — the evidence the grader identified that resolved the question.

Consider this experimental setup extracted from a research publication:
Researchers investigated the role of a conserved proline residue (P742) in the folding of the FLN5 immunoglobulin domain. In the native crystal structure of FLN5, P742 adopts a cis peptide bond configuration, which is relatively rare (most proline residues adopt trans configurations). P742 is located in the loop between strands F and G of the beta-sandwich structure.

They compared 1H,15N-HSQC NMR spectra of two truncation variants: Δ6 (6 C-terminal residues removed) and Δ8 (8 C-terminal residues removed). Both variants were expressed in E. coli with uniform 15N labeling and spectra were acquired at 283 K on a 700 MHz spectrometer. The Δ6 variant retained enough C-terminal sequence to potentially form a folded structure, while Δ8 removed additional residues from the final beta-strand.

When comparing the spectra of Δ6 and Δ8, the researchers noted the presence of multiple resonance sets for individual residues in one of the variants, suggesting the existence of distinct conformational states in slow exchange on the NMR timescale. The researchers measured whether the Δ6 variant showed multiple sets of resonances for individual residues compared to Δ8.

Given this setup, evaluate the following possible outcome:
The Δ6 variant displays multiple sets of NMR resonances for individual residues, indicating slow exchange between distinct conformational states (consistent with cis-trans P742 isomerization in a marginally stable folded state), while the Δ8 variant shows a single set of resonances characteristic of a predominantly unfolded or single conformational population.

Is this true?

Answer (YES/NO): NO